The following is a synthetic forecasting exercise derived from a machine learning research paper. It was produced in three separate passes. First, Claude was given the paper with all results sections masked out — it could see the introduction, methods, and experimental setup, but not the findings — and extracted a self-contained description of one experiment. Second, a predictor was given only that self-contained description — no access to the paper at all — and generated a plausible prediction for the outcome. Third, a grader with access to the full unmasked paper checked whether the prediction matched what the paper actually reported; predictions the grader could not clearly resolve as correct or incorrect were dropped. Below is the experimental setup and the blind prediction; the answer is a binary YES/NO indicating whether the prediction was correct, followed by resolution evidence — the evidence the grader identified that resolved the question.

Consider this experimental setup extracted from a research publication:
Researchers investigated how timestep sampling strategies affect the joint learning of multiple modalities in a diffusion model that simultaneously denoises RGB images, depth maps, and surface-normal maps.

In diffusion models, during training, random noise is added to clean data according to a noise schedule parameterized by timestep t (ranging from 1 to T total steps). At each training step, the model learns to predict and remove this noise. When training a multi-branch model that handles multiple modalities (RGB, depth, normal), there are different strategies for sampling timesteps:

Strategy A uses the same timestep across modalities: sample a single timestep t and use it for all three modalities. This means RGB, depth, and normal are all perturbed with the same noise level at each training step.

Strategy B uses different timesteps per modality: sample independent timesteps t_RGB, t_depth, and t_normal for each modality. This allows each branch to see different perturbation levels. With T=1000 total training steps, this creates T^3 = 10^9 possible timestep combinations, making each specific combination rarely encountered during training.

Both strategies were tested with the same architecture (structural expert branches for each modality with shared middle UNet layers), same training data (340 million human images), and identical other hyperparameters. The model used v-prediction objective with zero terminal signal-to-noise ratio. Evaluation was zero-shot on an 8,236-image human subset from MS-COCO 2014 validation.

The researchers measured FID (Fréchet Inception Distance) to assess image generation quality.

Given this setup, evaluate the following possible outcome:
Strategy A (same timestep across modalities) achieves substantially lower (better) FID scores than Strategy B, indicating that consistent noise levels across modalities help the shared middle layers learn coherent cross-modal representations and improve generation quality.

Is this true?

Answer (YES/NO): YES